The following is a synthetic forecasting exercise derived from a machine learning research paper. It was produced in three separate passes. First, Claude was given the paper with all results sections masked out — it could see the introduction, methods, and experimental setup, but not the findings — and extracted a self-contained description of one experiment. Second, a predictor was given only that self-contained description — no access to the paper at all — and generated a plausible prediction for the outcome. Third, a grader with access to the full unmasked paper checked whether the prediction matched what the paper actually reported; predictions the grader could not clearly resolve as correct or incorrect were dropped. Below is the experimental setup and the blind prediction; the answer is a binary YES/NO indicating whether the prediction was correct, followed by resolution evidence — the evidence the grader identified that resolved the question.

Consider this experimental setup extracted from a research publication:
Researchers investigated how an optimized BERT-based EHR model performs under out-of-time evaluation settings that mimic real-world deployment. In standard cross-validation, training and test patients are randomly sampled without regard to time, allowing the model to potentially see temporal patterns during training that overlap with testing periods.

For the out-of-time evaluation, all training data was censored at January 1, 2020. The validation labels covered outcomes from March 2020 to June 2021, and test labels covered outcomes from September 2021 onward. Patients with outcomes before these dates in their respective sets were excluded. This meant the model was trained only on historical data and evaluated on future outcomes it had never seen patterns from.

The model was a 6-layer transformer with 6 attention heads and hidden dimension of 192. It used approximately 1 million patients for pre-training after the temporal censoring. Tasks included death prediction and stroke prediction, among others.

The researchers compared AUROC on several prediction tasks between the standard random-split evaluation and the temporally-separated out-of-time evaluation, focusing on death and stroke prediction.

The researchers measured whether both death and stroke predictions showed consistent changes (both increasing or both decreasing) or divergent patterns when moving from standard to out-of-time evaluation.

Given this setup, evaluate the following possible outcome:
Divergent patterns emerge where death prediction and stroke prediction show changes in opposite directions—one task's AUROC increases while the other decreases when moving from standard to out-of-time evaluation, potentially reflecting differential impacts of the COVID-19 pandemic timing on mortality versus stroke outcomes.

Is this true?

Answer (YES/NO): NO